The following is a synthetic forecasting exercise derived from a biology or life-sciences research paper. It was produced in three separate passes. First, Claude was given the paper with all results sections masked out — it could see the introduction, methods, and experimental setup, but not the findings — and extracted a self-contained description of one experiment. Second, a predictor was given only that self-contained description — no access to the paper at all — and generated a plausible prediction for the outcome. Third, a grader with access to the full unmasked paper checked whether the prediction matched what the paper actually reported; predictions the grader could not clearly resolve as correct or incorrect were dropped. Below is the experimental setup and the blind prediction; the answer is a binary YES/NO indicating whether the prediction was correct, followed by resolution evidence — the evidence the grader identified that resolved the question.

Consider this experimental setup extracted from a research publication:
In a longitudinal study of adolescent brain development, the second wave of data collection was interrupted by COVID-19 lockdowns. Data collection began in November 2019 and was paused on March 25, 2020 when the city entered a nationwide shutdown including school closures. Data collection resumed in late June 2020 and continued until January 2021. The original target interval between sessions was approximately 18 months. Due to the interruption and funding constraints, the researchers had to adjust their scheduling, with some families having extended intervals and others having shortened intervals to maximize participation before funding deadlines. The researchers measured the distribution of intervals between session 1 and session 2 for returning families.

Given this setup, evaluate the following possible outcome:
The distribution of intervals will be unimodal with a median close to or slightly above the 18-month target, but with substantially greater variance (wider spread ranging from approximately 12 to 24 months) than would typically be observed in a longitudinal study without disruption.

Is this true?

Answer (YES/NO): NO